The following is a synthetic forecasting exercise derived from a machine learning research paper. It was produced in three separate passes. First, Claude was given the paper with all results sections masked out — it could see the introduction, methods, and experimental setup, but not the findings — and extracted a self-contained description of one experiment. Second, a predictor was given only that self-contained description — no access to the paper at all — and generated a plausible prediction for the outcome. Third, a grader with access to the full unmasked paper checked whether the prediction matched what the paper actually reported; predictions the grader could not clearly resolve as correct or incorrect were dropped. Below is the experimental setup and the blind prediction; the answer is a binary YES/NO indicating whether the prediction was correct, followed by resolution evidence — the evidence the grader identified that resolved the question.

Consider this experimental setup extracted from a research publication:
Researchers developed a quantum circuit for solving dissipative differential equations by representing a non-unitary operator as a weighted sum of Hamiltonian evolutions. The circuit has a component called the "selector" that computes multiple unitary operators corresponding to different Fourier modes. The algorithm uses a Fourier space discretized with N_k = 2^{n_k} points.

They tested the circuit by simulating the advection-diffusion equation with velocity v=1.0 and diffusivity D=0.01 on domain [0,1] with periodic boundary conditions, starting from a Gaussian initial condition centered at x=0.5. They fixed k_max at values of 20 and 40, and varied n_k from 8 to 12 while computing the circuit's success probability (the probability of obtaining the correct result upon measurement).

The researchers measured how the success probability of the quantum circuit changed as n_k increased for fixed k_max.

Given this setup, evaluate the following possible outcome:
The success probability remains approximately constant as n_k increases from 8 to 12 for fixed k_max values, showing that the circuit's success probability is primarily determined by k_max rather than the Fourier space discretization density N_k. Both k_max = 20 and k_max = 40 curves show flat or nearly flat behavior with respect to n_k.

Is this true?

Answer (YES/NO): YES